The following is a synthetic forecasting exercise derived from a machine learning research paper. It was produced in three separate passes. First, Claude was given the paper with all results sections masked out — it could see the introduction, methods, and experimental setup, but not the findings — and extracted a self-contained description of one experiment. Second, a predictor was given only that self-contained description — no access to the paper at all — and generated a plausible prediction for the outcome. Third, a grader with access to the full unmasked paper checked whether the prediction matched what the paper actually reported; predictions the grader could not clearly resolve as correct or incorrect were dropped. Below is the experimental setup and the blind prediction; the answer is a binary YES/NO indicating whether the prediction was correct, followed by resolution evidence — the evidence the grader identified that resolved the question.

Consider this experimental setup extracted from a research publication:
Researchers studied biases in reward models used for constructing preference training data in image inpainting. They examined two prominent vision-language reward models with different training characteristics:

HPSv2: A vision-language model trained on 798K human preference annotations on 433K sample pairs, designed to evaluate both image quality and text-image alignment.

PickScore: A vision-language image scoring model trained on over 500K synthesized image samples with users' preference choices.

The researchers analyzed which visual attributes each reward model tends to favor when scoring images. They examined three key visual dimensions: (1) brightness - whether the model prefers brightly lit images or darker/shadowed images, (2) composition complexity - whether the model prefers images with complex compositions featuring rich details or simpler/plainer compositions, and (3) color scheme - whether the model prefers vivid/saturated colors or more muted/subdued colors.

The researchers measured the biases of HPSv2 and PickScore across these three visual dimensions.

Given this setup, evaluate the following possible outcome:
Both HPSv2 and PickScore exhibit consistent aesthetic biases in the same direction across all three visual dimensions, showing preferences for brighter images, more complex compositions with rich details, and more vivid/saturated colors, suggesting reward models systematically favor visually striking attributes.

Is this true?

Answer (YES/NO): NO